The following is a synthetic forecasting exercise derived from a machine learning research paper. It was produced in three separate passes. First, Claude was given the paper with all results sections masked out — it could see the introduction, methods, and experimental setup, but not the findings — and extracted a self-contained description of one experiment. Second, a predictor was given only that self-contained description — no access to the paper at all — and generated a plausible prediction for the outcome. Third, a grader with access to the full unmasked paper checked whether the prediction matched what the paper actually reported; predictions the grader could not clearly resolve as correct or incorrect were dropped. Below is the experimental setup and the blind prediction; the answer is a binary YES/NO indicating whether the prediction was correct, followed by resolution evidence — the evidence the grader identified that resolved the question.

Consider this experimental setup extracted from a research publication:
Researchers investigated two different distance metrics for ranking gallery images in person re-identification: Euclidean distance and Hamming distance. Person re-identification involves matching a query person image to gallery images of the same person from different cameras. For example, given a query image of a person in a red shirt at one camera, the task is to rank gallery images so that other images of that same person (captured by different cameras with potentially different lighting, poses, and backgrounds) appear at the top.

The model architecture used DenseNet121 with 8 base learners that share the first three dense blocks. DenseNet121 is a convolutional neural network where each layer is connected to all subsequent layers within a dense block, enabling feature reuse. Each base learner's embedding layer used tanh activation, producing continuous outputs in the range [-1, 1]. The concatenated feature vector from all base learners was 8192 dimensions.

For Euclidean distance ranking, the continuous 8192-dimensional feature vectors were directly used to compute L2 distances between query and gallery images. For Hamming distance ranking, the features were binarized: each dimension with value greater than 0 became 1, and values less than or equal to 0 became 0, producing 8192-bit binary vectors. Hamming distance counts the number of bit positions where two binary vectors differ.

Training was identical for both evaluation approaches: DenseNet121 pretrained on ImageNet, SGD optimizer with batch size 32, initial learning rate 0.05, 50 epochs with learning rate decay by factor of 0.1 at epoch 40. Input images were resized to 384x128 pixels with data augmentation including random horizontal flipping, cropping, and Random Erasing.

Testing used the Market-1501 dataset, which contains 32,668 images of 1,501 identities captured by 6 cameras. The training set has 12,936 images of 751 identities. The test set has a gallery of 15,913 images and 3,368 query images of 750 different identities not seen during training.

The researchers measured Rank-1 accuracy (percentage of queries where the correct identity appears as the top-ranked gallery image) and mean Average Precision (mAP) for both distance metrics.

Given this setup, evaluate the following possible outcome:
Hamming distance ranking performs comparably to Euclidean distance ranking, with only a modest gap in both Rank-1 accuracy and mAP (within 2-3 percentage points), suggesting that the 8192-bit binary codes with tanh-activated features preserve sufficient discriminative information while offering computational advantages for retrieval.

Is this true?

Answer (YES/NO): NO